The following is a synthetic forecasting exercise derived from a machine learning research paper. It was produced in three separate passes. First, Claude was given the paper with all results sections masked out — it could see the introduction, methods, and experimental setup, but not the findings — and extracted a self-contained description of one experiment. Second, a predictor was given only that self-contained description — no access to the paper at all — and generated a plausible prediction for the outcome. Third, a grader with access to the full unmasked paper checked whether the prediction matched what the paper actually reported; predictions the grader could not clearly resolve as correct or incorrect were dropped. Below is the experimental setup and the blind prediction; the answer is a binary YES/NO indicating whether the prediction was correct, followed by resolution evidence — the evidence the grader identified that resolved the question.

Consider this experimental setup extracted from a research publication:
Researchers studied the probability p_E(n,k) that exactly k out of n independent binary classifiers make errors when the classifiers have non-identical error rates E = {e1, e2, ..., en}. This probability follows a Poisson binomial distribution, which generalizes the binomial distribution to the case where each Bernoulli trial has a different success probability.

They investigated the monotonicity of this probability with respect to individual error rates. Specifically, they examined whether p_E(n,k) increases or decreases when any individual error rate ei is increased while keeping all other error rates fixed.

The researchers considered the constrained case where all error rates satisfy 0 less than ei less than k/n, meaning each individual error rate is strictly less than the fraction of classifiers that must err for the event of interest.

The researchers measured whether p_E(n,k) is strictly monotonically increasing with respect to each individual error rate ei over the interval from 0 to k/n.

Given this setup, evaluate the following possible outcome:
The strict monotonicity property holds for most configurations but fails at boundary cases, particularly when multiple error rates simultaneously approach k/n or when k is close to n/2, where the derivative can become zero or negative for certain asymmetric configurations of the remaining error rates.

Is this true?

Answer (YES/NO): NO